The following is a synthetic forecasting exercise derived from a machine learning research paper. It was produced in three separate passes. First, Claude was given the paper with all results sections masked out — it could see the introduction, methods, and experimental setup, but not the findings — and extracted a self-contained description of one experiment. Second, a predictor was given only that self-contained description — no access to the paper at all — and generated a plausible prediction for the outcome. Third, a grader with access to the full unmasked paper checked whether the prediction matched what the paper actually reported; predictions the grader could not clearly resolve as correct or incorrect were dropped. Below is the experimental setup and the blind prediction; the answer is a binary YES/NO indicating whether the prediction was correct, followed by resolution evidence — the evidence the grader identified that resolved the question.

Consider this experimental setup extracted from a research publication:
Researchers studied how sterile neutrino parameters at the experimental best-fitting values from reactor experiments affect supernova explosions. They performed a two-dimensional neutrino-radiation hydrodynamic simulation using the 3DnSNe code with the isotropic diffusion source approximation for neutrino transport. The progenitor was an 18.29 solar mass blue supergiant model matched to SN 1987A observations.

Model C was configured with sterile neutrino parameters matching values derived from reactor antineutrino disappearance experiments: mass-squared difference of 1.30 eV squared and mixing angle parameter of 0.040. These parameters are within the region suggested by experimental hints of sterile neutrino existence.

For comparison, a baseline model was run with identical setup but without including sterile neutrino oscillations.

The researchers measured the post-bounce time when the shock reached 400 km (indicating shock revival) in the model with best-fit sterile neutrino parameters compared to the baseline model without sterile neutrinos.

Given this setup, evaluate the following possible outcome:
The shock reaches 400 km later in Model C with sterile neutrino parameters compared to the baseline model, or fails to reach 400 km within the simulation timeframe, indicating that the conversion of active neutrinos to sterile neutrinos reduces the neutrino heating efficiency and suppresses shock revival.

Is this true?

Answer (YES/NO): YES